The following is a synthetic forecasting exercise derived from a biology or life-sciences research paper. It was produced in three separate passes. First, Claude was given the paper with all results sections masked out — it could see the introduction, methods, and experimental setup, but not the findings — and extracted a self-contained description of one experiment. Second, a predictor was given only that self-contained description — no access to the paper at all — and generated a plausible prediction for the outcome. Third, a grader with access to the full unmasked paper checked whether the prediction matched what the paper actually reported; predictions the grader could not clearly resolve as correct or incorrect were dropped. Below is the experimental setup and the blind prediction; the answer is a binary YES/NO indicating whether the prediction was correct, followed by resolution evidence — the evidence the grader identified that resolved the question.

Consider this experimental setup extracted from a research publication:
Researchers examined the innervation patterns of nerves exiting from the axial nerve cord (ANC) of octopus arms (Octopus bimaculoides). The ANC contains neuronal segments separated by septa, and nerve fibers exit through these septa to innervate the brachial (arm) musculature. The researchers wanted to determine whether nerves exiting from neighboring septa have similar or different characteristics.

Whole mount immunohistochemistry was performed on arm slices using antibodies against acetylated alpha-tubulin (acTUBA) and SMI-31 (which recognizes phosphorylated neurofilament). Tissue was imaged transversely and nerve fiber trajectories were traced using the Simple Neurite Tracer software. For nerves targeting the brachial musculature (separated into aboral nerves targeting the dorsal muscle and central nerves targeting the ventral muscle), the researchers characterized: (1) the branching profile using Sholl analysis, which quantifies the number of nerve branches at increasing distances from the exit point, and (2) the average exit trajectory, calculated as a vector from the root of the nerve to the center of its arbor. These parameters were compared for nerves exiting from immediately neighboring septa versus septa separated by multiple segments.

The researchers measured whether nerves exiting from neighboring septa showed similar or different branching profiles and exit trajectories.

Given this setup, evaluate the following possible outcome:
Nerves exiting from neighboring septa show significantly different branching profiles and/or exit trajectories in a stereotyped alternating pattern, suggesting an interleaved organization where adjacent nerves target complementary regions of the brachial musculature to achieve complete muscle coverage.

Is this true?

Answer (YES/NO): YES